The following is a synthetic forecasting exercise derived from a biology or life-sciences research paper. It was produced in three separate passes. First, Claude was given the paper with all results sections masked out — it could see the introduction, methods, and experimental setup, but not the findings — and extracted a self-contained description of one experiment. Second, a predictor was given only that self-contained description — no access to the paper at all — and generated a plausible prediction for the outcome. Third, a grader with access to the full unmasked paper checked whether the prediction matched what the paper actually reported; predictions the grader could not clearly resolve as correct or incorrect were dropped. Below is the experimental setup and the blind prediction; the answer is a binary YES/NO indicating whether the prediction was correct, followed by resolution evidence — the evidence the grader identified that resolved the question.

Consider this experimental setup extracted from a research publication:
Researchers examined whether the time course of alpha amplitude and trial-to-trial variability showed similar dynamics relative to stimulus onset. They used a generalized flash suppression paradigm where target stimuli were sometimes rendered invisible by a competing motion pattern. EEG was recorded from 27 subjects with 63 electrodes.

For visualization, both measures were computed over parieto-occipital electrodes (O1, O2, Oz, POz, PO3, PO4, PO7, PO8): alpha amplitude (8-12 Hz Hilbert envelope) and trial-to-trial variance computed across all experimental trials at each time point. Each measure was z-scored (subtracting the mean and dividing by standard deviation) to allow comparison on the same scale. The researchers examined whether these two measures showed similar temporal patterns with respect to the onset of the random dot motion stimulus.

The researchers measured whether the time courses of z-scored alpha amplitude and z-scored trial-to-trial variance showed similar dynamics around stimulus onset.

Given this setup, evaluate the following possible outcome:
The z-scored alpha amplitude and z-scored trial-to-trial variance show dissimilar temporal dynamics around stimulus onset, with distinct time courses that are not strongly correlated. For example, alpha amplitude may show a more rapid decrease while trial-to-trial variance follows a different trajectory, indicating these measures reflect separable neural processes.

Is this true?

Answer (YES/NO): NO